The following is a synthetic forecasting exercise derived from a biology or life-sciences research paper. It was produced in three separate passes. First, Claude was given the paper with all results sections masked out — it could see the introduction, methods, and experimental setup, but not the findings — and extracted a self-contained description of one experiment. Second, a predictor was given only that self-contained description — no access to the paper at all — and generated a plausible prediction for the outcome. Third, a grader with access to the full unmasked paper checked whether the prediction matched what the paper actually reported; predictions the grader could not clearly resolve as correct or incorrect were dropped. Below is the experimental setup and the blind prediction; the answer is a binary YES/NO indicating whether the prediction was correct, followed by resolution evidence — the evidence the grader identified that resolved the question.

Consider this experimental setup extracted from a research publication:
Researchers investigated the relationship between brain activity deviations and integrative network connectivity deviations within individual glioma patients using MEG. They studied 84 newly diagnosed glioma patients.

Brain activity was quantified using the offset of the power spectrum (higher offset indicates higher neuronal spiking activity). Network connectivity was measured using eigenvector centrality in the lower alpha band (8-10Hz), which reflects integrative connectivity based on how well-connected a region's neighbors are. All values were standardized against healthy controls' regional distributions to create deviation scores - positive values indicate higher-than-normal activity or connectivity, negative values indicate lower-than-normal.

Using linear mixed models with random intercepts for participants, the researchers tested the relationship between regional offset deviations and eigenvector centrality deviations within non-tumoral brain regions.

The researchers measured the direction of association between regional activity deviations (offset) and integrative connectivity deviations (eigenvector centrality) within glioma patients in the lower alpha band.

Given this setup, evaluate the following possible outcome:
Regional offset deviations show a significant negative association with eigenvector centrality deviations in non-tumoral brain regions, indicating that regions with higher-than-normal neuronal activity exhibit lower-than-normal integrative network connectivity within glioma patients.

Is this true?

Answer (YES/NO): YES